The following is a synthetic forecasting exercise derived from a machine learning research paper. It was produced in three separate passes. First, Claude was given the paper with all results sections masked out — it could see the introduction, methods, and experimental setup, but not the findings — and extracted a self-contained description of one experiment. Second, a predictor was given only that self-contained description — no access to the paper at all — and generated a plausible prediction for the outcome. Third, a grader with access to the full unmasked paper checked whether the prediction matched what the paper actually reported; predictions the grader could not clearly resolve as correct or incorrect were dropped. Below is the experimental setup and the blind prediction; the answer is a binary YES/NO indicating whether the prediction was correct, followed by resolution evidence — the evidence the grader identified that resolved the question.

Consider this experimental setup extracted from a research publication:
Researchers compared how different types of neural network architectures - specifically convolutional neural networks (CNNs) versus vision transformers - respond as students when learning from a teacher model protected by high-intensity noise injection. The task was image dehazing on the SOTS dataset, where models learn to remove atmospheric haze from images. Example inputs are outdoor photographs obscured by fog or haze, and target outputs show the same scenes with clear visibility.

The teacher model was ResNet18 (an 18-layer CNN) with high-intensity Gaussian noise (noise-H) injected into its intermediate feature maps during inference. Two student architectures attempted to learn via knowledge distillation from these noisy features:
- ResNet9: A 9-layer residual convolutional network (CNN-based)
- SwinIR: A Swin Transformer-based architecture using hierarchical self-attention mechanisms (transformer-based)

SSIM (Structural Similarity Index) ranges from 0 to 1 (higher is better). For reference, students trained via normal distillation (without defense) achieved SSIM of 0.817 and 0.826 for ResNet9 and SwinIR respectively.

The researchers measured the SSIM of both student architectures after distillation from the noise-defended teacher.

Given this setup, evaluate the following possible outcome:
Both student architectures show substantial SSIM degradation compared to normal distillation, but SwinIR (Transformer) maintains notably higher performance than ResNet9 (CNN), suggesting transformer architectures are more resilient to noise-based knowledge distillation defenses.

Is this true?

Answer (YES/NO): YES